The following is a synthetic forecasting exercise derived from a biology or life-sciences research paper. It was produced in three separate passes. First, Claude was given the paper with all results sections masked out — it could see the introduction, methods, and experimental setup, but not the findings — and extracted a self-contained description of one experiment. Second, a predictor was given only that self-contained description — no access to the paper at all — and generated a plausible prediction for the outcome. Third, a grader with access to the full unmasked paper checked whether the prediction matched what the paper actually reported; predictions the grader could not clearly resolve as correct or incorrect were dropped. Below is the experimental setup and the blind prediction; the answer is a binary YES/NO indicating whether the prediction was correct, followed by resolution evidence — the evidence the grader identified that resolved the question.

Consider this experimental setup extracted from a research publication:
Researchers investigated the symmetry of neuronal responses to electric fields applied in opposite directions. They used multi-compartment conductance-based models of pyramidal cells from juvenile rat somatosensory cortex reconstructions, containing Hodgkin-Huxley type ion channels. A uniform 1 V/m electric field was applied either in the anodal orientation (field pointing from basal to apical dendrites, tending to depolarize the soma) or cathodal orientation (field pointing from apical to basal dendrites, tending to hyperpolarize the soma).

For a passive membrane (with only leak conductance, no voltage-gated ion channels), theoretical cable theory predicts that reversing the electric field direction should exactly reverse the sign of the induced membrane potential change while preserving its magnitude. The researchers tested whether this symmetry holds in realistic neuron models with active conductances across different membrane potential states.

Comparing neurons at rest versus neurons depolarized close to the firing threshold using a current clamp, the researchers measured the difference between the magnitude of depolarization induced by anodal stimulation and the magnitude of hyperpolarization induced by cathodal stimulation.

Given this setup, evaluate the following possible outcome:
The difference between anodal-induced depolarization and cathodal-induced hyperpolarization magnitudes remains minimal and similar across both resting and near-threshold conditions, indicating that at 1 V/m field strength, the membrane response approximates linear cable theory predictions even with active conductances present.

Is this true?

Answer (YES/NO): NO